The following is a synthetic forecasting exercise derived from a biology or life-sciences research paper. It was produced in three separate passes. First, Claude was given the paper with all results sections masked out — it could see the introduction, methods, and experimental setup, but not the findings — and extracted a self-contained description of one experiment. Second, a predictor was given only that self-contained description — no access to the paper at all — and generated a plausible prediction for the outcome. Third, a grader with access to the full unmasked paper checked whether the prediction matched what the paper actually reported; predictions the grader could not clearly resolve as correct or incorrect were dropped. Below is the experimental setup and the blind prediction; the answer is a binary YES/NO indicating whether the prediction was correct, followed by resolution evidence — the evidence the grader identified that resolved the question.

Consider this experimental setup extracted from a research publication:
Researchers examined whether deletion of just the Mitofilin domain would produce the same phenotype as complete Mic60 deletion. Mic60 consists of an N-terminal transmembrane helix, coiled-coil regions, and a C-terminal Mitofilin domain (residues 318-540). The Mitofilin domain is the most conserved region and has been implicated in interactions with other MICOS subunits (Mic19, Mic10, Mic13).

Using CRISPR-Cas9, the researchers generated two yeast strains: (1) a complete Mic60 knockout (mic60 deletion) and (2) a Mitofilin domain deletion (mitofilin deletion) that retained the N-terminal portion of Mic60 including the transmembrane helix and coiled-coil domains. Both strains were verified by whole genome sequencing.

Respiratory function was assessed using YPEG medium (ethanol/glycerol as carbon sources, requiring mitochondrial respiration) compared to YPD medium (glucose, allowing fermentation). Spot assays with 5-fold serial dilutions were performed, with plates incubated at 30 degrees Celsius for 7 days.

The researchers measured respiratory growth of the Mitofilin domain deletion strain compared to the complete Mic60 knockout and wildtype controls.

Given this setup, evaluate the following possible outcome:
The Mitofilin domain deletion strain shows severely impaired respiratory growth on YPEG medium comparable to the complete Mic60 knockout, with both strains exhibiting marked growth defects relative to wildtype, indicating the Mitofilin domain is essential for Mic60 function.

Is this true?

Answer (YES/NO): YES